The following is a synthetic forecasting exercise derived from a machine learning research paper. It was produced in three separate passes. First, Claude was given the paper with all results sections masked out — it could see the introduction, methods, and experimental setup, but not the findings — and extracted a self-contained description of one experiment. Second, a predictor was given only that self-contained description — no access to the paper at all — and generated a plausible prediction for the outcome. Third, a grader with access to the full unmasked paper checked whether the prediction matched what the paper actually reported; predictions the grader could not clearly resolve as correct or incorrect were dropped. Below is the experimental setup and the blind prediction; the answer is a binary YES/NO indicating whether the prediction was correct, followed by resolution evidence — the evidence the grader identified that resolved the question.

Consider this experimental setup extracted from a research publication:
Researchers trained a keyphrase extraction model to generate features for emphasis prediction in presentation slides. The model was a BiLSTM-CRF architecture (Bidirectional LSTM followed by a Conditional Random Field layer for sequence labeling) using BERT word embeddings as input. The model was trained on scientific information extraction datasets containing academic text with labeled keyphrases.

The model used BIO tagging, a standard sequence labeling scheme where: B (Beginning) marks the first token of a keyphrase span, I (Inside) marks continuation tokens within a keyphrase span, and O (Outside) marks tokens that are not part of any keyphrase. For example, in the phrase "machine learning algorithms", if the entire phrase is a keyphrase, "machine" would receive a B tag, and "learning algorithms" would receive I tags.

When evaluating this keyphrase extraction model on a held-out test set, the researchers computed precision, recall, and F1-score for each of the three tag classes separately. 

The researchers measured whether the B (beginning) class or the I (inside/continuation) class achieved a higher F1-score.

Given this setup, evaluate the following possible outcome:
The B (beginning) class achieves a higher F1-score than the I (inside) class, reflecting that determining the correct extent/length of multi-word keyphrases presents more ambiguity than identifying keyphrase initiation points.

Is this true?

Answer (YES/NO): NO